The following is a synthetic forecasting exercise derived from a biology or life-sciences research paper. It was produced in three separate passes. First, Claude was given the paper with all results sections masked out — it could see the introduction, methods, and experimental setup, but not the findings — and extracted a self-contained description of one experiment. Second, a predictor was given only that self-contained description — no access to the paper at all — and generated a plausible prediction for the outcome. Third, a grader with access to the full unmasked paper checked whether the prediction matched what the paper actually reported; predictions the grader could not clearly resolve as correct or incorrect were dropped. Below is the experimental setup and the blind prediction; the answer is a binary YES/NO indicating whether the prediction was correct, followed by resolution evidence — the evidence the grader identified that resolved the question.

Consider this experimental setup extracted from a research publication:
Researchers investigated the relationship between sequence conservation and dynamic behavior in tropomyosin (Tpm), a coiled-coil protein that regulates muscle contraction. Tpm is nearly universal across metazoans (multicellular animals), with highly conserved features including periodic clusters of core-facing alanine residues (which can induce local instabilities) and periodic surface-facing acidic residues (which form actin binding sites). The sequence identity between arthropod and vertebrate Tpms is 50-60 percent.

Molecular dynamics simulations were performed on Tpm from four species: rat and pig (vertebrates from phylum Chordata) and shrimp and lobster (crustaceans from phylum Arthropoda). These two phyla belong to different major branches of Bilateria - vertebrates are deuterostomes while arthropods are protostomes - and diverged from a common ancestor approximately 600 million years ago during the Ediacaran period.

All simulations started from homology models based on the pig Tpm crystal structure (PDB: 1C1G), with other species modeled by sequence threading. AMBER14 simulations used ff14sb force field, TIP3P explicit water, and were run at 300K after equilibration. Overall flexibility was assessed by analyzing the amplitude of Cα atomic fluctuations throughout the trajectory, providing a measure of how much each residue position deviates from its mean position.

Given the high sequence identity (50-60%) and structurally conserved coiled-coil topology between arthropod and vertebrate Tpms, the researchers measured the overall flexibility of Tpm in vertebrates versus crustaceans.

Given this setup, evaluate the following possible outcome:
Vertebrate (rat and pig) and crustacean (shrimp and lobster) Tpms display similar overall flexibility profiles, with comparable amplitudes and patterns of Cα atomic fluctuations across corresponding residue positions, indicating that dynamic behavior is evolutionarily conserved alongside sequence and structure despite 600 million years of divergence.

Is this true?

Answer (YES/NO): NO